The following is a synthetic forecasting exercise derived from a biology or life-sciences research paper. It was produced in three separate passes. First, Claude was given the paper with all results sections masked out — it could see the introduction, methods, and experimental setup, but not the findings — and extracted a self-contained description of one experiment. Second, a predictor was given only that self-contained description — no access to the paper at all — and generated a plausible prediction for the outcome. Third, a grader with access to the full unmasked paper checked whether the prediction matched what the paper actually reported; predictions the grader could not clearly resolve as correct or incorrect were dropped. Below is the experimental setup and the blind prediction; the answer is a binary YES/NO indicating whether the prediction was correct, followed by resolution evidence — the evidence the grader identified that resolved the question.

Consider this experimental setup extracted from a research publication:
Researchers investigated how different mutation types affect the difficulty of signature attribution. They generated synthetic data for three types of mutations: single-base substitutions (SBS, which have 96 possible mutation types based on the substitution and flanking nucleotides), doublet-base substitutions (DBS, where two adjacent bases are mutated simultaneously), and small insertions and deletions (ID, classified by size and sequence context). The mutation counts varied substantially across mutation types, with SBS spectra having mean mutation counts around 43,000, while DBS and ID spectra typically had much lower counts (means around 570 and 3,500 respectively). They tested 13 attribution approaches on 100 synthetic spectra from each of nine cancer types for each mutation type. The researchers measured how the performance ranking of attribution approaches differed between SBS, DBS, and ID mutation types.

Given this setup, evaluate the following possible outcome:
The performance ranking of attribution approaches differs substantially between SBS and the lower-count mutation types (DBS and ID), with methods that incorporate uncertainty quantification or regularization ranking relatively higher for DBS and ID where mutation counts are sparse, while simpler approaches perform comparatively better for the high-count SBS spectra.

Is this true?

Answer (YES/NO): NO